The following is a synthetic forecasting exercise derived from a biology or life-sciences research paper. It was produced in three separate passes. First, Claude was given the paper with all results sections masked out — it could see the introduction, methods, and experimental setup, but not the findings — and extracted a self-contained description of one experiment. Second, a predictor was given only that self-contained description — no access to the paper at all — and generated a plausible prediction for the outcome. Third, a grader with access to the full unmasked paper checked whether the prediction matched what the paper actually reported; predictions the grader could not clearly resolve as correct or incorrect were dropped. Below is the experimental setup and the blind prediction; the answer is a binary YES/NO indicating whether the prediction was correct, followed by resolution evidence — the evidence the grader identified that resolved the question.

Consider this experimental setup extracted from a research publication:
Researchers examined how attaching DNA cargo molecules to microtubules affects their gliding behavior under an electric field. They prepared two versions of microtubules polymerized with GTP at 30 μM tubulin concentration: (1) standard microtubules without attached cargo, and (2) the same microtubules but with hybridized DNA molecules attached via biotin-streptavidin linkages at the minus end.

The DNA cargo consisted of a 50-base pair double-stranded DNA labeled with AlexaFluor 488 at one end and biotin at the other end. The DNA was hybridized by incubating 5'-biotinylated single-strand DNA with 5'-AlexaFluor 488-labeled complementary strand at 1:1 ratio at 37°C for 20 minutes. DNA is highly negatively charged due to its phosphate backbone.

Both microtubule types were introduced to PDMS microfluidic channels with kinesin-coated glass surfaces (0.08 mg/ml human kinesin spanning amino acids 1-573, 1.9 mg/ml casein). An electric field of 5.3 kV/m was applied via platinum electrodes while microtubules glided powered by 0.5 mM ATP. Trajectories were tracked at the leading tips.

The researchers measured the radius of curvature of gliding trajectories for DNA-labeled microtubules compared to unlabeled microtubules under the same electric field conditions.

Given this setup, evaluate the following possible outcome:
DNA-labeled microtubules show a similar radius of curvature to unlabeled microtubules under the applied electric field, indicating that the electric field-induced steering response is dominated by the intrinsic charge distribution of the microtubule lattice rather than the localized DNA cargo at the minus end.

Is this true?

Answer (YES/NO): NO